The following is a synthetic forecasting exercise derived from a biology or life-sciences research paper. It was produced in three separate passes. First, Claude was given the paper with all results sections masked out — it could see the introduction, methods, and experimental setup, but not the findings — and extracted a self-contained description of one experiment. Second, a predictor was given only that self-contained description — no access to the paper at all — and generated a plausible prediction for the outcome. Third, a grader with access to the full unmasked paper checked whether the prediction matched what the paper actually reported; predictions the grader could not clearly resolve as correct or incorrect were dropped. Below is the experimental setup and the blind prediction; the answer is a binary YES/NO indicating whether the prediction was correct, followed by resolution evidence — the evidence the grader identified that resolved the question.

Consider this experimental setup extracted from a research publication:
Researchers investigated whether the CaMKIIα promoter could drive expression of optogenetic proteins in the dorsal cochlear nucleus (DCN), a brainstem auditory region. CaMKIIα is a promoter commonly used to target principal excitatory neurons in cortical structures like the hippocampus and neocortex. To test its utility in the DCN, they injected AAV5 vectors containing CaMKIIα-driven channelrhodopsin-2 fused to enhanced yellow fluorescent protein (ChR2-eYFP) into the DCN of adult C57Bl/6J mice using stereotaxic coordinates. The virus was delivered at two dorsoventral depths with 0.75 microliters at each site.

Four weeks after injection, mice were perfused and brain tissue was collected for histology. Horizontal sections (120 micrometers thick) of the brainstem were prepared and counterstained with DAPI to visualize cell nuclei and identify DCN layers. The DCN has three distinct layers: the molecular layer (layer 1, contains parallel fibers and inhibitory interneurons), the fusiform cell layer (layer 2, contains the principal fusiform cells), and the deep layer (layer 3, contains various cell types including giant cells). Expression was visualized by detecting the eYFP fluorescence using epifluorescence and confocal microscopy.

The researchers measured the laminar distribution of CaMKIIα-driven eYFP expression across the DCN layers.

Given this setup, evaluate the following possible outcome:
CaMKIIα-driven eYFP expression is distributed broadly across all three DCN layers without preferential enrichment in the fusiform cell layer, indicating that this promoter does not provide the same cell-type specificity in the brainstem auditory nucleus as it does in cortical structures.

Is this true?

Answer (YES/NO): NO